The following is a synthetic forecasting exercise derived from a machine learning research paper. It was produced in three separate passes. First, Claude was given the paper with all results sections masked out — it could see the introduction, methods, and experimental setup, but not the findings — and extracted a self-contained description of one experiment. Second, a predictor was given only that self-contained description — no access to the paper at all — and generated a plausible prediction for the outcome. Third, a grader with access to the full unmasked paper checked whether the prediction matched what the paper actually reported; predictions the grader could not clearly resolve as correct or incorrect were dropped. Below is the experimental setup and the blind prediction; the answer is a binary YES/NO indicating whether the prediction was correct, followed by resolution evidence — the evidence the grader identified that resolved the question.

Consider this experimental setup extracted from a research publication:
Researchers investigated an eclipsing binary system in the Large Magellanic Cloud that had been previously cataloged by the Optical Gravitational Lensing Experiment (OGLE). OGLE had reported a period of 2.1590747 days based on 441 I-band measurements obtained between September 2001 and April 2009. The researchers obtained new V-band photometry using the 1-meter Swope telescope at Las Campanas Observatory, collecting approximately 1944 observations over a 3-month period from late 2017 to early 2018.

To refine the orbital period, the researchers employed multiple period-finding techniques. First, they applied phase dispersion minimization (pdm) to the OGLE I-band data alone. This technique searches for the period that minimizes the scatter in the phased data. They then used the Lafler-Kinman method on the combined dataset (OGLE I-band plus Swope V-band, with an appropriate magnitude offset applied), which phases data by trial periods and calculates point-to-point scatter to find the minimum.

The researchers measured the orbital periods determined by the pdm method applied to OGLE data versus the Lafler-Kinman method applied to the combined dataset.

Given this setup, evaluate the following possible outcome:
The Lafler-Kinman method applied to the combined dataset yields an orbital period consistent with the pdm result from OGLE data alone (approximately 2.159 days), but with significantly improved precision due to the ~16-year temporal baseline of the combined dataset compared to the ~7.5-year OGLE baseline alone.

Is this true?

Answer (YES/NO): YES